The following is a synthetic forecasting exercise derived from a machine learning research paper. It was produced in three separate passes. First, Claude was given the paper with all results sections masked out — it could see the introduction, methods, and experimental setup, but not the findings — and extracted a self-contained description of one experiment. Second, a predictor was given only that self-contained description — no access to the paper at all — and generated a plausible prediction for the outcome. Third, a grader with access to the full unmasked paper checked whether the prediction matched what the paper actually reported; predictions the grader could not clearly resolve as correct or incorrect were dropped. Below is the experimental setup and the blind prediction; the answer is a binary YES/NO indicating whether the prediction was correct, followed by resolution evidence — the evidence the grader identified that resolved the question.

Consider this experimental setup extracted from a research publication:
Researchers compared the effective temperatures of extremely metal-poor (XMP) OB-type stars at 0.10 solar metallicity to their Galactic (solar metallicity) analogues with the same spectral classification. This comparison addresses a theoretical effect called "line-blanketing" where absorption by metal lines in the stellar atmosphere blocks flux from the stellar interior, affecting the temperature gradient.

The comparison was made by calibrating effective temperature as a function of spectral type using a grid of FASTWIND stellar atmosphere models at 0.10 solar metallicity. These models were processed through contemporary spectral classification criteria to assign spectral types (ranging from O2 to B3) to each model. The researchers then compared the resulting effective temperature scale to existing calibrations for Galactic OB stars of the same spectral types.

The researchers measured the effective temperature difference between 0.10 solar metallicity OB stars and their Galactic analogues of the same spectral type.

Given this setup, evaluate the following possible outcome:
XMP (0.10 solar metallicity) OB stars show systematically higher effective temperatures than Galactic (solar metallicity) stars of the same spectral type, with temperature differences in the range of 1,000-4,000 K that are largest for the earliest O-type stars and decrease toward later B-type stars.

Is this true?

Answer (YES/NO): NO